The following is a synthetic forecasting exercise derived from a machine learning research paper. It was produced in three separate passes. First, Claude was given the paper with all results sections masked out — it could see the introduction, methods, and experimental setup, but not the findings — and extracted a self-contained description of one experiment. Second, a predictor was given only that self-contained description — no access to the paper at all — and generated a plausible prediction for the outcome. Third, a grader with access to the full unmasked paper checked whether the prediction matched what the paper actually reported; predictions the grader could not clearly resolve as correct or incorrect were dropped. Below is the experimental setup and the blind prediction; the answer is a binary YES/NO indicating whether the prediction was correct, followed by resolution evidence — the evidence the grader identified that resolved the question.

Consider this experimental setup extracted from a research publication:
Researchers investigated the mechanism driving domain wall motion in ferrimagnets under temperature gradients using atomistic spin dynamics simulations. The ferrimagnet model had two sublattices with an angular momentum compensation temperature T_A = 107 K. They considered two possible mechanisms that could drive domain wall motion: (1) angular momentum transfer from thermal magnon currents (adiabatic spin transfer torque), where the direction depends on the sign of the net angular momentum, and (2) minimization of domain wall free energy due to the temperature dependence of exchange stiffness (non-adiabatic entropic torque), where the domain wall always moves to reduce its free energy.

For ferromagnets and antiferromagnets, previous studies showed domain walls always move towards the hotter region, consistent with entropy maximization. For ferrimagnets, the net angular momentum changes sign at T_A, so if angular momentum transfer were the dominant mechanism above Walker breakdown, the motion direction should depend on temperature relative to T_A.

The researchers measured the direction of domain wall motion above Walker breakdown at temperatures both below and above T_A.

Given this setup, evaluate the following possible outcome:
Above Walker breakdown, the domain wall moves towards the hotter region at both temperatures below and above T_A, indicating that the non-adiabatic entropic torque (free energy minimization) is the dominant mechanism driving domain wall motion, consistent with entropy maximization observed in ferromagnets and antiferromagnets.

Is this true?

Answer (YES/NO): NO